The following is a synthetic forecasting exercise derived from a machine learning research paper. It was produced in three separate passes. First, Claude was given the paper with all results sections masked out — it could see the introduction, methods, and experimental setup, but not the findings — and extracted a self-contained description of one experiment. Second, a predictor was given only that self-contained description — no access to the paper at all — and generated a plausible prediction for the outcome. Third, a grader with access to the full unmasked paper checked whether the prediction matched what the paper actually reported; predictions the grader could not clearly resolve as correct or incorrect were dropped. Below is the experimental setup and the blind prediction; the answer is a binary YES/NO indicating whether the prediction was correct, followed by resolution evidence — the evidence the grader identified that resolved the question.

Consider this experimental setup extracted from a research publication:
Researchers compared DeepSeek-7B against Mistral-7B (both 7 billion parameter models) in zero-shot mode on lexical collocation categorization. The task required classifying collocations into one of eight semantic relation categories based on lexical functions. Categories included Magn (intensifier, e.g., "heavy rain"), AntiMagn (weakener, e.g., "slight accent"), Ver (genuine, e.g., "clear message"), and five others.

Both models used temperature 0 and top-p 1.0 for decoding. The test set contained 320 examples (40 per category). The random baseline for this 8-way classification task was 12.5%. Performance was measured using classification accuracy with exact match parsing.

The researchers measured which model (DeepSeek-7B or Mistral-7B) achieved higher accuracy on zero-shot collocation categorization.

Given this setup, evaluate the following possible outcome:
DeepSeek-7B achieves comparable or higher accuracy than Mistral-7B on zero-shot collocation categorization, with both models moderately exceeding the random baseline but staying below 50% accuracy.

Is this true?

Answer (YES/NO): NO